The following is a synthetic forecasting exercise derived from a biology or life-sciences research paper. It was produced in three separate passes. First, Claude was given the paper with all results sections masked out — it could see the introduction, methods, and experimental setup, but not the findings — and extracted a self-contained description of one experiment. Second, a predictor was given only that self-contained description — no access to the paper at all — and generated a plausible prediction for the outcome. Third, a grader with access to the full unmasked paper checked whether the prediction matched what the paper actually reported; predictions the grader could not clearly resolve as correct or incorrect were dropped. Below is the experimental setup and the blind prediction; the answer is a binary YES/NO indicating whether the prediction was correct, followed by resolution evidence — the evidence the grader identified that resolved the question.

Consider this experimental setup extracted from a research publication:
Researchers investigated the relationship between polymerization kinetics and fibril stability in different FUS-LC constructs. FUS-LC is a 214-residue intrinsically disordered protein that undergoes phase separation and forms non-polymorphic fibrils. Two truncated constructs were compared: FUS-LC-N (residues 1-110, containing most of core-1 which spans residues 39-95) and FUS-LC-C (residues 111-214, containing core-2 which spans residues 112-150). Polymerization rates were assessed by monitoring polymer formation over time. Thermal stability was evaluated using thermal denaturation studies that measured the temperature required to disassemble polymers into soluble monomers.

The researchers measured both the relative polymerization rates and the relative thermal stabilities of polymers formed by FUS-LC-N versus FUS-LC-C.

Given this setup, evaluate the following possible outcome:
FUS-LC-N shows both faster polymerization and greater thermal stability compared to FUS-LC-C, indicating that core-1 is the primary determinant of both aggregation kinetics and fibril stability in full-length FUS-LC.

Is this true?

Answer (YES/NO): NO